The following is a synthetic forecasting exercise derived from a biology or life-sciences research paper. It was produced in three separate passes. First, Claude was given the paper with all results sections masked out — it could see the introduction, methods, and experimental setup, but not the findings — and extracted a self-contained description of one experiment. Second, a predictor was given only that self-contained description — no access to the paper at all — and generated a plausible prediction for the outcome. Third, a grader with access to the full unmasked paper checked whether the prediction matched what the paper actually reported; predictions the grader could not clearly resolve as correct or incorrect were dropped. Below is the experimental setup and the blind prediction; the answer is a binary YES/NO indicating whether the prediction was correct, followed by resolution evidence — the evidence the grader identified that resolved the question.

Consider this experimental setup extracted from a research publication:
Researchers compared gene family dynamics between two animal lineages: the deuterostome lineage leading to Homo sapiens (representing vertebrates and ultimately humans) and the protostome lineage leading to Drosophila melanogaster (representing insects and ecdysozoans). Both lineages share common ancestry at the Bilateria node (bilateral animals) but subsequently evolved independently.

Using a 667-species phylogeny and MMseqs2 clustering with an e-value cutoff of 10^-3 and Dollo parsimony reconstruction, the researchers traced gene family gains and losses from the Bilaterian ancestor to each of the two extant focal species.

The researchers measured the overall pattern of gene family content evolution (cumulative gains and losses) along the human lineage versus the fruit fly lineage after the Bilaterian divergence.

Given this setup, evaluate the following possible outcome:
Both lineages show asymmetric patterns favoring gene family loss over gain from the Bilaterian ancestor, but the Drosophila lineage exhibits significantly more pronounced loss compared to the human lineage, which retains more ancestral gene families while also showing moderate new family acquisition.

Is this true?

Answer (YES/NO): NO